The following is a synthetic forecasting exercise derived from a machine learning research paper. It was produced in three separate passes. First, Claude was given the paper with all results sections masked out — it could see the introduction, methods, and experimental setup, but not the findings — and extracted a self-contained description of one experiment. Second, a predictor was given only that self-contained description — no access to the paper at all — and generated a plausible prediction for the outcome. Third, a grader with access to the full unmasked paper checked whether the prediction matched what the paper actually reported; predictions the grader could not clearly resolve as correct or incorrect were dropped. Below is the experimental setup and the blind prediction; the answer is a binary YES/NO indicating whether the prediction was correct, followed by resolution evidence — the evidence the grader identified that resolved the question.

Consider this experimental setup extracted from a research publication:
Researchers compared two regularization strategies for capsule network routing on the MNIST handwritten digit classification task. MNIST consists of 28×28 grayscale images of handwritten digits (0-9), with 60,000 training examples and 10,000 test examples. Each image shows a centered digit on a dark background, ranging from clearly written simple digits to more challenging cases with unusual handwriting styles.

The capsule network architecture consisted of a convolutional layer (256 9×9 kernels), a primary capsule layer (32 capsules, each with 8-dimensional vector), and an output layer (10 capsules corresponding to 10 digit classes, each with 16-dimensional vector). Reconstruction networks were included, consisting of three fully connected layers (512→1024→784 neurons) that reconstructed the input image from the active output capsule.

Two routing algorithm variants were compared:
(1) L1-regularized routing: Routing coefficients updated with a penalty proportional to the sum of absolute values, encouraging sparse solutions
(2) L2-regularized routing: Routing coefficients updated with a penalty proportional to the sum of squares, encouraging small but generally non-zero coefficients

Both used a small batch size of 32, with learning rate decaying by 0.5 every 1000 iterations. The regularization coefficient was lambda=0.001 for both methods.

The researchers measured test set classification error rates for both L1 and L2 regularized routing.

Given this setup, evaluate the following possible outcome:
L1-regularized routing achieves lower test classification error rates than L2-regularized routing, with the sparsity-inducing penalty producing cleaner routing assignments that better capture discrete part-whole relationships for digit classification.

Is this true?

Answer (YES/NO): YES